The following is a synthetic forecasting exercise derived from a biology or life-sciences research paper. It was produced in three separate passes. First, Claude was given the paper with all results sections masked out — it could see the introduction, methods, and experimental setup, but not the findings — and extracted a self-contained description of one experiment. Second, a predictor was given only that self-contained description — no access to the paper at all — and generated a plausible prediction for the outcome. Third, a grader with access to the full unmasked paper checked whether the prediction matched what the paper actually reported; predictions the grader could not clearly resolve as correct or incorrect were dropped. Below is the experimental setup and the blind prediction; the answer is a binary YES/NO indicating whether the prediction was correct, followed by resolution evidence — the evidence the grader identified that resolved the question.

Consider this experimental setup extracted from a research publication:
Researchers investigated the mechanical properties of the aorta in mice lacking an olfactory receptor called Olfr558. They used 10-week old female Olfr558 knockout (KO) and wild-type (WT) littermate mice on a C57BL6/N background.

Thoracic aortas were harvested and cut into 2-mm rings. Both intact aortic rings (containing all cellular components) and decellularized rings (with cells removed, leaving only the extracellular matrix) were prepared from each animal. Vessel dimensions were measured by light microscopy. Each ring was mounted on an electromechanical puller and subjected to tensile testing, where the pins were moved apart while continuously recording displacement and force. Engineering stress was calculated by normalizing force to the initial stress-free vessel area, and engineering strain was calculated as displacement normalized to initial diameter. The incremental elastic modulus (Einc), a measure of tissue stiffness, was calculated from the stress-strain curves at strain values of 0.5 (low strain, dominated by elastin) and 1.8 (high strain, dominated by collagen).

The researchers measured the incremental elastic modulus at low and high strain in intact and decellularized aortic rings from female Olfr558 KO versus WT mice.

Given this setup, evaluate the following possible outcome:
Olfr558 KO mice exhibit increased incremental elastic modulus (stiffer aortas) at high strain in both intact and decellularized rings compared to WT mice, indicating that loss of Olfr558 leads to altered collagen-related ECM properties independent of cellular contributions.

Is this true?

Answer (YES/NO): NO